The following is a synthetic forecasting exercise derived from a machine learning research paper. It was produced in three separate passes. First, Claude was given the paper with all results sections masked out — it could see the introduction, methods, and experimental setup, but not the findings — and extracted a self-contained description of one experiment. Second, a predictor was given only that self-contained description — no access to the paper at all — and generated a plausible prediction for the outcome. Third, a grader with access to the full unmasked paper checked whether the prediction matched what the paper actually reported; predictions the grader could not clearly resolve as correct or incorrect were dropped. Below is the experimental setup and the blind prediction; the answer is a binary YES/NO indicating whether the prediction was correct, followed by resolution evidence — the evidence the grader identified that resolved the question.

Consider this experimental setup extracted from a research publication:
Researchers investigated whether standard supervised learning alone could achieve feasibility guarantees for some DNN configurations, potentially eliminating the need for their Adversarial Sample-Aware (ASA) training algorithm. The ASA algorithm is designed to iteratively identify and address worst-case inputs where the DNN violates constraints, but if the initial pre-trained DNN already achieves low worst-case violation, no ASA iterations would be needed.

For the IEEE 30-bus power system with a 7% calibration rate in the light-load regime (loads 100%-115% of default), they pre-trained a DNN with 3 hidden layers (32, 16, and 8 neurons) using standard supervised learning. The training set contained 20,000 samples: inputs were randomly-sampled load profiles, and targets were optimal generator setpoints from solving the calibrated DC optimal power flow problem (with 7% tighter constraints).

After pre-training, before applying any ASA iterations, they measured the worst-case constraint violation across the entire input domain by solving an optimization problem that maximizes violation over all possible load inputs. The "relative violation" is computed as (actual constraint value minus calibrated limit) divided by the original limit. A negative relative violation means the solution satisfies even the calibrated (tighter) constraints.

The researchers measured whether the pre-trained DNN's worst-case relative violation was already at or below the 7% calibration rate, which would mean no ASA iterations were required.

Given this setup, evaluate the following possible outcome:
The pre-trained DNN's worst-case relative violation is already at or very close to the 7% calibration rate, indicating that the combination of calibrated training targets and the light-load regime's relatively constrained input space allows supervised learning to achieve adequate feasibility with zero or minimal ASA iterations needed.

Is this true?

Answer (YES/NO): YES